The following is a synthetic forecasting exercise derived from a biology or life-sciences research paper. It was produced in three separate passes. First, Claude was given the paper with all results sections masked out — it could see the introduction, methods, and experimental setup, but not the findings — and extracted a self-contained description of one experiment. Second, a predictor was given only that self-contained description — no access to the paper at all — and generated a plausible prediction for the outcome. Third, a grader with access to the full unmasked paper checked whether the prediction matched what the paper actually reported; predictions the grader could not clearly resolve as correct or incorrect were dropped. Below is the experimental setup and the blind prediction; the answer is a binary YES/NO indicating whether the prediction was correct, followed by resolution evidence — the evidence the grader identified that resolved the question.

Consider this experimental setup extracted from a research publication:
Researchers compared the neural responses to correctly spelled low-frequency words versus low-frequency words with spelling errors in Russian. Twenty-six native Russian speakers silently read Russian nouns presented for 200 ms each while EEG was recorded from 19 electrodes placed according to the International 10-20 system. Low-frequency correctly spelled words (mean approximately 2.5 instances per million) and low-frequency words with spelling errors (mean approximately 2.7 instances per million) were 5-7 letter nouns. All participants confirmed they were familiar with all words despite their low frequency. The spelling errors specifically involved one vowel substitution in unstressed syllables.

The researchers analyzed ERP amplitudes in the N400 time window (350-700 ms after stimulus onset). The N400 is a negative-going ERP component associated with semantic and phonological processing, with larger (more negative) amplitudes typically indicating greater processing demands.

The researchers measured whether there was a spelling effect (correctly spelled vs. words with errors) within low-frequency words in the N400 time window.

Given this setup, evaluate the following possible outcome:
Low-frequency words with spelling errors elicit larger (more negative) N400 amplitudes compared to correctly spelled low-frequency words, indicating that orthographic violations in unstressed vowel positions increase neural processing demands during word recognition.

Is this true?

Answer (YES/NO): YES